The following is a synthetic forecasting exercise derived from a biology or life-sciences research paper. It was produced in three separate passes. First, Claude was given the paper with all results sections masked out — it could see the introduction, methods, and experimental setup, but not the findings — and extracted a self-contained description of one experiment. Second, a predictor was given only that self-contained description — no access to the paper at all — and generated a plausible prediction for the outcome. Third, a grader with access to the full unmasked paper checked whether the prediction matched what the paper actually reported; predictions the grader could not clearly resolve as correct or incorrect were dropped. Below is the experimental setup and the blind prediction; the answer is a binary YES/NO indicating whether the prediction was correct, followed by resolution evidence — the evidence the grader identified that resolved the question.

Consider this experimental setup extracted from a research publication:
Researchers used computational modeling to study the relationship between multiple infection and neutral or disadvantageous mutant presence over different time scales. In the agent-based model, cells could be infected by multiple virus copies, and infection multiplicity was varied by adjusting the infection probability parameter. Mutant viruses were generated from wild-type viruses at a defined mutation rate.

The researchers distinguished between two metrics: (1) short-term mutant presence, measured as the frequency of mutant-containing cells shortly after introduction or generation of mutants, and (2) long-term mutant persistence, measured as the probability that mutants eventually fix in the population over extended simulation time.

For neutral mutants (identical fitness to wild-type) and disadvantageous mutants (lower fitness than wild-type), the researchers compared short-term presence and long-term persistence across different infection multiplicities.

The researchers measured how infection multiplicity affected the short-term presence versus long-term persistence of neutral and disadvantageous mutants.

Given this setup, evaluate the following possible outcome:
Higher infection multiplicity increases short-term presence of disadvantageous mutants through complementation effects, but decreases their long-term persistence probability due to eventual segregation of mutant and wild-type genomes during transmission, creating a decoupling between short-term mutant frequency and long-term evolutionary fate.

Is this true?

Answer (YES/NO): NO